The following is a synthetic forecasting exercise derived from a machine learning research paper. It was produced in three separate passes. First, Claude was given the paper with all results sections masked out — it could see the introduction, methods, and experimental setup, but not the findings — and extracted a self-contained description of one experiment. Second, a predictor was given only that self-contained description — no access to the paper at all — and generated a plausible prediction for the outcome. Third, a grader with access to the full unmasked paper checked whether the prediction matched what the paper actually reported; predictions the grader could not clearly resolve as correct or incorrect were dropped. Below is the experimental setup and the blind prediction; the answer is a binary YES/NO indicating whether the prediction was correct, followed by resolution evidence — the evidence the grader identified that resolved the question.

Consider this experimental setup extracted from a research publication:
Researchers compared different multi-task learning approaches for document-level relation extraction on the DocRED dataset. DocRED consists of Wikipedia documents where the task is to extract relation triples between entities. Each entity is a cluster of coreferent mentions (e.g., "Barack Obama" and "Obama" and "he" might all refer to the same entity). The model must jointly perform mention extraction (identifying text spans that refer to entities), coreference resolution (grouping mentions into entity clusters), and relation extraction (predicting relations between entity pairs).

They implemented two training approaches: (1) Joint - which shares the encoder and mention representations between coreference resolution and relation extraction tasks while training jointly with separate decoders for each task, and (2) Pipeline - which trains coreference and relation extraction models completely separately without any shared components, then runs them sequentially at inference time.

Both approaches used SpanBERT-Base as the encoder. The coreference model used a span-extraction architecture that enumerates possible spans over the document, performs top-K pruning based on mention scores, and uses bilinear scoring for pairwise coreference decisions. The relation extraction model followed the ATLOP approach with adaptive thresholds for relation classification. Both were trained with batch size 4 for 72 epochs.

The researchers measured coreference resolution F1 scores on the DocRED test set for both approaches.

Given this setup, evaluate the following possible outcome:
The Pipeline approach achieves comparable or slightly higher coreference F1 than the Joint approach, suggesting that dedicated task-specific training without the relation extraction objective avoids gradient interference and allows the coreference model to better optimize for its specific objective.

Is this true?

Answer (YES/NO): NO